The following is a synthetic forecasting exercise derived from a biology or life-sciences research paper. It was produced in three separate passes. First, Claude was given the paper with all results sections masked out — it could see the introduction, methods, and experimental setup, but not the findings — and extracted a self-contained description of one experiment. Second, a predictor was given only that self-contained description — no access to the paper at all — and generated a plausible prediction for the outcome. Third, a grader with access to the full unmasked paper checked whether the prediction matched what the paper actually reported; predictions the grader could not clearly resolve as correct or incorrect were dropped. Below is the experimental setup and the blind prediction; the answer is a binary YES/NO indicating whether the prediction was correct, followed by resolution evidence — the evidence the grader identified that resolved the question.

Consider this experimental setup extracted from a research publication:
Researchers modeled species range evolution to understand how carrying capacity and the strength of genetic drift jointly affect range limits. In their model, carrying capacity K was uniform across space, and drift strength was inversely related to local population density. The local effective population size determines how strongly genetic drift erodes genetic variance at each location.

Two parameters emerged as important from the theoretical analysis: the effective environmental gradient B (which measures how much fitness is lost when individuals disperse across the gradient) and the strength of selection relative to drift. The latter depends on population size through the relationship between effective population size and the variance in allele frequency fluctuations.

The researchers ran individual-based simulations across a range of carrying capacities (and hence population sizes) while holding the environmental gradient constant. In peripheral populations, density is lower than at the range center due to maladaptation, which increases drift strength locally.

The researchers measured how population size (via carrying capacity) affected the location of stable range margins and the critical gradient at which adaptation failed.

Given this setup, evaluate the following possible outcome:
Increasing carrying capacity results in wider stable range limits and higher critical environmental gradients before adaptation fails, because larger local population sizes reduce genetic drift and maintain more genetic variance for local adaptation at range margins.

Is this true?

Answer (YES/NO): YES